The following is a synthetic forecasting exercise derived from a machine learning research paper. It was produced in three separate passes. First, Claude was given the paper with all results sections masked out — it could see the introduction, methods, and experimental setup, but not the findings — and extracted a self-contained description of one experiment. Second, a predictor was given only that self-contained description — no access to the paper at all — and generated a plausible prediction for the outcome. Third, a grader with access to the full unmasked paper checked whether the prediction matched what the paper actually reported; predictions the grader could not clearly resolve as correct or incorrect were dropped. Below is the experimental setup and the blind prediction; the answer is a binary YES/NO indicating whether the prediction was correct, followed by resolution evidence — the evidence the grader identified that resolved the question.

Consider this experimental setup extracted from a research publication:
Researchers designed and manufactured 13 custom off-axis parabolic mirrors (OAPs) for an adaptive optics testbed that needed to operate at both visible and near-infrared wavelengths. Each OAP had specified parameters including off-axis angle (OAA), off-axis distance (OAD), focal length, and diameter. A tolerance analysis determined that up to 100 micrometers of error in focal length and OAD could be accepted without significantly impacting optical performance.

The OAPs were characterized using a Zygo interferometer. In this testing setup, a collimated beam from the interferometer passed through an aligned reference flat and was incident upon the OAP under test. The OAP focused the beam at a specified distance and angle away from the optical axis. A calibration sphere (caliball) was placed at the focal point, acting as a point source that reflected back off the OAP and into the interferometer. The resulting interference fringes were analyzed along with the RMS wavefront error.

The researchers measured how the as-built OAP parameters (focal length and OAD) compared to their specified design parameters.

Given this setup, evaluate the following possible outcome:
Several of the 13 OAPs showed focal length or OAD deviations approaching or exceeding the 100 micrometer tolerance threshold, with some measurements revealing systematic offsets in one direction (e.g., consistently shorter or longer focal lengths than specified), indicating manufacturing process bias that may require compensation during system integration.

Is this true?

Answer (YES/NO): NO